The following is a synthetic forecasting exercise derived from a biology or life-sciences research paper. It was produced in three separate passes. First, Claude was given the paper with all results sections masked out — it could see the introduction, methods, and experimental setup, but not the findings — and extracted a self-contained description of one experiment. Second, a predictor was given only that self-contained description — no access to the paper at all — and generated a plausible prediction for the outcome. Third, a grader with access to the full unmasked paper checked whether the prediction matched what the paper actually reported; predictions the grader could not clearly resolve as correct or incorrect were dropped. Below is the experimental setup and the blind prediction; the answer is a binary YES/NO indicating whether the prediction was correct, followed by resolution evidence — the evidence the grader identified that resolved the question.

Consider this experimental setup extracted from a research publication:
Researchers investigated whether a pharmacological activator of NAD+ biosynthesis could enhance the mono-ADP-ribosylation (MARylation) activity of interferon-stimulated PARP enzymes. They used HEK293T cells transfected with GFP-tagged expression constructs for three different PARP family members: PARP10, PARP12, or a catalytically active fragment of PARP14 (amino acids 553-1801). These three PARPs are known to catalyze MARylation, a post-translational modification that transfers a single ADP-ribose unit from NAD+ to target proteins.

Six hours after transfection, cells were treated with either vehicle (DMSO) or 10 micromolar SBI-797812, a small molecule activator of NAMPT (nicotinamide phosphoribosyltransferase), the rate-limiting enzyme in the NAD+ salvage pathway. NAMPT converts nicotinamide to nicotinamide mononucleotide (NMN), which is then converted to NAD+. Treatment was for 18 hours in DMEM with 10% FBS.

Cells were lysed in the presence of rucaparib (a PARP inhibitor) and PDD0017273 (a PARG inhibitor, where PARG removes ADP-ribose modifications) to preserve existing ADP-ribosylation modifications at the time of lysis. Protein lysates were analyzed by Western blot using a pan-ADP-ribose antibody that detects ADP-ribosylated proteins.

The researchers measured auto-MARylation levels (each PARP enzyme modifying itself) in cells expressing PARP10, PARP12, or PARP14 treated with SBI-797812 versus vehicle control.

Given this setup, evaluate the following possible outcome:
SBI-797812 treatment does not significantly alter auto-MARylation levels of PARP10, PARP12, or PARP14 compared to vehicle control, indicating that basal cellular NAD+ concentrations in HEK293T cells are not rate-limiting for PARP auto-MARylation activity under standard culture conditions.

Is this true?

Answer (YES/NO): NO